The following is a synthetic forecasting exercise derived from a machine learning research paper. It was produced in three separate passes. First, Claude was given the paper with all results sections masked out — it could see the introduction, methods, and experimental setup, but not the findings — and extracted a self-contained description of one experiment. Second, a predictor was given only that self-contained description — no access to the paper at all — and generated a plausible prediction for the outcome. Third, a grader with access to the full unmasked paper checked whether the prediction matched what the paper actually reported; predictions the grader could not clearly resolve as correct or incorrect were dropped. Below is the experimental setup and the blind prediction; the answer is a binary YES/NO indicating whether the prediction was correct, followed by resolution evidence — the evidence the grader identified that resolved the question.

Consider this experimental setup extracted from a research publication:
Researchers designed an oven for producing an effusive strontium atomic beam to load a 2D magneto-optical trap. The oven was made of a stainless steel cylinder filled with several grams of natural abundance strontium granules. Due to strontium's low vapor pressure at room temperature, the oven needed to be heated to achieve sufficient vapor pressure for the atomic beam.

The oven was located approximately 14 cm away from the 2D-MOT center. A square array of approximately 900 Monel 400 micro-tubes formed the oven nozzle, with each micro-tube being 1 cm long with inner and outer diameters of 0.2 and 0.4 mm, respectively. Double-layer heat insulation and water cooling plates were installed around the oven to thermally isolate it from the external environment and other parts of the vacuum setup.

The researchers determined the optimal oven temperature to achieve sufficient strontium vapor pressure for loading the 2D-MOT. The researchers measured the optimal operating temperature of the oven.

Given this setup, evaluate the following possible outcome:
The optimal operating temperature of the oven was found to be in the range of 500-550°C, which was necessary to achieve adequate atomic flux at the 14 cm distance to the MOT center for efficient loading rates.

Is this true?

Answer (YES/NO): YES